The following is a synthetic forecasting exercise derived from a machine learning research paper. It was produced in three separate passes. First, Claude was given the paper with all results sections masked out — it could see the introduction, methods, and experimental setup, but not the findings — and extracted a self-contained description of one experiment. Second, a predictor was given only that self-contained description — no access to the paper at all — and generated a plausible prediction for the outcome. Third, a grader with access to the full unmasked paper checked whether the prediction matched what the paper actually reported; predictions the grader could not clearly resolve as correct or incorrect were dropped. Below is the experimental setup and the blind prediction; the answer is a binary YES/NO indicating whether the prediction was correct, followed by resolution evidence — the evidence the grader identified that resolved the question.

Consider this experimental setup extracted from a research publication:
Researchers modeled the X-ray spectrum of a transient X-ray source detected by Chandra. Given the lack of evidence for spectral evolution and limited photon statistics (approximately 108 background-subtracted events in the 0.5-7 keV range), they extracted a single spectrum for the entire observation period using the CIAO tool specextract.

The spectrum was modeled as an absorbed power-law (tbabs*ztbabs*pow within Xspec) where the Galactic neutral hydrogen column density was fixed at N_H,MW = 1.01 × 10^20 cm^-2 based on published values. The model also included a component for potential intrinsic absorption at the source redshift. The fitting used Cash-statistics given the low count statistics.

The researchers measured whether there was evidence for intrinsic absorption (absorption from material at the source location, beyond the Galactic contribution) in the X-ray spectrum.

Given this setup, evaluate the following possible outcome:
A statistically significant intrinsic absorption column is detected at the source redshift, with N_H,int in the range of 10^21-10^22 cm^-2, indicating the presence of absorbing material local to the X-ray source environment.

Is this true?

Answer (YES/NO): NO